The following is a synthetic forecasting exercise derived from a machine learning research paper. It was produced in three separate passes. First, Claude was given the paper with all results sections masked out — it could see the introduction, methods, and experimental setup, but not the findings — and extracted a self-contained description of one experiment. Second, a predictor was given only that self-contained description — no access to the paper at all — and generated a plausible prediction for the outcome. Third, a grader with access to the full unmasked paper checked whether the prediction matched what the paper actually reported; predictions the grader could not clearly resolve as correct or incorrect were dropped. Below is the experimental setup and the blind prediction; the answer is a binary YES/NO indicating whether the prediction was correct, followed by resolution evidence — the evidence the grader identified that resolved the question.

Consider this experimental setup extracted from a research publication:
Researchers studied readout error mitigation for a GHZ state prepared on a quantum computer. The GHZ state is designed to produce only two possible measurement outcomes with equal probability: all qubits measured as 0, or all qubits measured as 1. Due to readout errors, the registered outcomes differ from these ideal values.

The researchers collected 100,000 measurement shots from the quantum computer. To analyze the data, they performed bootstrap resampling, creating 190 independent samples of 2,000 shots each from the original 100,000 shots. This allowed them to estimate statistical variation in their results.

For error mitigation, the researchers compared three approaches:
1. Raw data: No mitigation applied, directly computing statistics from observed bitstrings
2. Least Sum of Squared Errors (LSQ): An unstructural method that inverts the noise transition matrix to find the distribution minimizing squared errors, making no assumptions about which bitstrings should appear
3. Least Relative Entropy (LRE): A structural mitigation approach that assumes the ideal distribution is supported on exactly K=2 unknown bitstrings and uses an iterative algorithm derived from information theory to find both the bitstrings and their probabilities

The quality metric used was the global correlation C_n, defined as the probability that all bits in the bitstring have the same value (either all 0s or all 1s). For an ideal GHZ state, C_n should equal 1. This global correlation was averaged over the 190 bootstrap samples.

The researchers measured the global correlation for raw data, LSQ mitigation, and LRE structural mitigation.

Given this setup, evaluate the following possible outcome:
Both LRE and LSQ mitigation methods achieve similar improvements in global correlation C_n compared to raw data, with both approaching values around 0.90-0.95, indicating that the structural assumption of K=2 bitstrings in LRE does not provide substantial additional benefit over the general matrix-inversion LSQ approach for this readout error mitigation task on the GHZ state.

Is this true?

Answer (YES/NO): NO